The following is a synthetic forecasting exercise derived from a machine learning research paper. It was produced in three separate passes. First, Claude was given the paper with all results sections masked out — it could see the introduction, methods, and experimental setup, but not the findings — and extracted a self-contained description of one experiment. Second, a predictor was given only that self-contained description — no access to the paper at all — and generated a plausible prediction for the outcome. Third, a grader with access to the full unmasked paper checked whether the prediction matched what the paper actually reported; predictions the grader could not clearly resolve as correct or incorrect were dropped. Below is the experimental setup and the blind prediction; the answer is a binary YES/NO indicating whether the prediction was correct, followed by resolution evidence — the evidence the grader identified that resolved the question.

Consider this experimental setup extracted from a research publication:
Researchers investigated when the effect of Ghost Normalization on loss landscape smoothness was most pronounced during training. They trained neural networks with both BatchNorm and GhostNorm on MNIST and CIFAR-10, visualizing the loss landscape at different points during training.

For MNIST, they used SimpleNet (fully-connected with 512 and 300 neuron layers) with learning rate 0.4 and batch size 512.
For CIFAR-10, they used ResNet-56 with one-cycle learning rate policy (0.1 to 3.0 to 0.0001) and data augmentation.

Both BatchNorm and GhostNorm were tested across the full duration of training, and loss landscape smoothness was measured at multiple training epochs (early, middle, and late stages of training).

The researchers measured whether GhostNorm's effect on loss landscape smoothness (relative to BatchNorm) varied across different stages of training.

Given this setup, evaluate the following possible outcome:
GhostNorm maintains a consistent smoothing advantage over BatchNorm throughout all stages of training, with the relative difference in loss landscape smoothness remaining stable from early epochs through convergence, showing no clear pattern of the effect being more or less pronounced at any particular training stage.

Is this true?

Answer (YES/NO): NO